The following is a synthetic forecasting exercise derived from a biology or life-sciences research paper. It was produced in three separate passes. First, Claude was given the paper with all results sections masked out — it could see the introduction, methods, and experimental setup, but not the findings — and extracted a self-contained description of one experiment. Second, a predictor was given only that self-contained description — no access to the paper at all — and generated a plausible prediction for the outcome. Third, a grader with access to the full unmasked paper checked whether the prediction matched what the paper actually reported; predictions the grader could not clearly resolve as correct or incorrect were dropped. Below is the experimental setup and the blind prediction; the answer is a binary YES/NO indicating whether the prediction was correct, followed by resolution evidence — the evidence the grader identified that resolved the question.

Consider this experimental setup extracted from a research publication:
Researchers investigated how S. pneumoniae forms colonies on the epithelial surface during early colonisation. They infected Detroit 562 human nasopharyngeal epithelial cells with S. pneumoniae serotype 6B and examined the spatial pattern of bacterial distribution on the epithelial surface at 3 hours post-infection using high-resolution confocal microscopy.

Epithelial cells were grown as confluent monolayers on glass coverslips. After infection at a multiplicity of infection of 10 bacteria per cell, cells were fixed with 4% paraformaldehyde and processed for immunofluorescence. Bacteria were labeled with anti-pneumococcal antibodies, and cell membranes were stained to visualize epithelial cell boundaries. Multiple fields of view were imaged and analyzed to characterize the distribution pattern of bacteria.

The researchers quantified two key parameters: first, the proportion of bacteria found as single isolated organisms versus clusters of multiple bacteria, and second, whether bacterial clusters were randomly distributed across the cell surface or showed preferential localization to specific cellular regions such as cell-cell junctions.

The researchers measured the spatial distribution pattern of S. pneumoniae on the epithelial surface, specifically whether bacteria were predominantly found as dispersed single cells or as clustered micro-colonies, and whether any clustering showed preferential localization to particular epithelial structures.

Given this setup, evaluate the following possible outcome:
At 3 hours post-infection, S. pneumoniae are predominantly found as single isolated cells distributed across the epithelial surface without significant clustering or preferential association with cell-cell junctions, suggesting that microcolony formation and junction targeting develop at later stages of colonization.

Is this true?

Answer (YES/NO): NO